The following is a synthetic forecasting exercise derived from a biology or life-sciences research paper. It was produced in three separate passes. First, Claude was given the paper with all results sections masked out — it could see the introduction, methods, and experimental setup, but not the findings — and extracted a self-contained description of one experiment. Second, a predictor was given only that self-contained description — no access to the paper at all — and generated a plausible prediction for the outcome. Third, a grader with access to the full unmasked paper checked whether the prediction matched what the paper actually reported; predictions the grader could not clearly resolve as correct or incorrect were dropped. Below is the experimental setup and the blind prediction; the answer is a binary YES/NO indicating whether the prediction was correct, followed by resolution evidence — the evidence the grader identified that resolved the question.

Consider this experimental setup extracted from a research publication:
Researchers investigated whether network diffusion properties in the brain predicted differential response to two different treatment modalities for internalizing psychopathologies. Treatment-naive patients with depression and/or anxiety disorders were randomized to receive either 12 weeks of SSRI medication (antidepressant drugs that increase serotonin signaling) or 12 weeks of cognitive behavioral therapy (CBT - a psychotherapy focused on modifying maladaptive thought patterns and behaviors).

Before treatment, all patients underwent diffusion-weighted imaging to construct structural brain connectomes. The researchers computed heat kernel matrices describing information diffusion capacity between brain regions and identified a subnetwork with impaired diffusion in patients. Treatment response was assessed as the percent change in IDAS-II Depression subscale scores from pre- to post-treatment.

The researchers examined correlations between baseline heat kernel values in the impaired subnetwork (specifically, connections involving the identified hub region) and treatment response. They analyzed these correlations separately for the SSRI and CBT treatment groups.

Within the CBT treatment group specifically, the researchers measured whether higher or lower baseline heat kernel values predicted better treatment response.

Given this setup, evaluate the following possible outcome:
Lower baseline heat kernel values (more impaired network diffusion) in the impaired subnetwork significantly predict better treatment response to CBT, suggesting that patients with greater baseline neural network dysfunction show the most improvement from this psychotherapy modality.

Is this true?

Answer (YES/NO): YES